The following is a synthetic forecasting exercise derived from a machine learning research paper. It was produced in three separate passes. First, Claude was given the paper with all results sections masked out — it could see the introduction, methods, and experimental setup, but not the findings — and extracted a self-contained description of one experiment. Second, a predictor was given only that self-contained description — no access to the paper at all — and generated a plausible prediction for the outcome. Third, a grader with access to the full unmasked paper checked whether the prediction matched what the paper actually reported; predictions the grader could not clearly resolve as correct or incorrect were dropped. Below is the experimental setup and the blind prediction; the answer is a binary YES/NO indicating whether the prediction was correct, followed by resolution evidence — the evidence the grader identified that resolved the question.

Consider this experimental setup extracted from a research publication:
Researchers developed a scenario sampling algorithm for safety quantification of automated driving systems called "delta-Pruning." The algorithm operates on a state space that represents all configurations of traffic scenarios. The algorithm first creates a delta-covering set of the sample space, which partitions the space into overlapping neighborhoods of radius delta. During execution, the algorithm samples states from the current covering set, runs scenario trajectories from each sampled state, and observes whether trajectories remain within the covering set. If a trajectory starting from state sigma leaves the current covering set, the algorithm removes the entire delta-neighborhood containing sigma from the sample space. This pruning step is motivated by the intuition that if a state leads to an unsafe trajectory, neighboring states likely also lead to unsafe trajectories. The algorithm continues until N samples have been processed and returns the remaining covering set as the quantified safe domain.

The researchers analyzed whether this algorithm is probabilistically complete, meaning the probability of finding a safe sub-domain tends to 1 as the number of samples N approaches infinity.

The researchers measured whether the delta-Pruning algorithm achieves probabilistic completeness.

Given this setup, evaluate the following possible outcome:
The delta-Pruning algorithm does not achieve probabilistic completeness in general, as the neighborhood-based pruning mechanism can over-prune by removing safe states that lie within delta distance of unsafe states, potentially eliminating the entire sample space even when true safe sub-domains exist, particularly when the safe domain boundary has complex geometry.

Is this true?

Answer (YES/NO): YES